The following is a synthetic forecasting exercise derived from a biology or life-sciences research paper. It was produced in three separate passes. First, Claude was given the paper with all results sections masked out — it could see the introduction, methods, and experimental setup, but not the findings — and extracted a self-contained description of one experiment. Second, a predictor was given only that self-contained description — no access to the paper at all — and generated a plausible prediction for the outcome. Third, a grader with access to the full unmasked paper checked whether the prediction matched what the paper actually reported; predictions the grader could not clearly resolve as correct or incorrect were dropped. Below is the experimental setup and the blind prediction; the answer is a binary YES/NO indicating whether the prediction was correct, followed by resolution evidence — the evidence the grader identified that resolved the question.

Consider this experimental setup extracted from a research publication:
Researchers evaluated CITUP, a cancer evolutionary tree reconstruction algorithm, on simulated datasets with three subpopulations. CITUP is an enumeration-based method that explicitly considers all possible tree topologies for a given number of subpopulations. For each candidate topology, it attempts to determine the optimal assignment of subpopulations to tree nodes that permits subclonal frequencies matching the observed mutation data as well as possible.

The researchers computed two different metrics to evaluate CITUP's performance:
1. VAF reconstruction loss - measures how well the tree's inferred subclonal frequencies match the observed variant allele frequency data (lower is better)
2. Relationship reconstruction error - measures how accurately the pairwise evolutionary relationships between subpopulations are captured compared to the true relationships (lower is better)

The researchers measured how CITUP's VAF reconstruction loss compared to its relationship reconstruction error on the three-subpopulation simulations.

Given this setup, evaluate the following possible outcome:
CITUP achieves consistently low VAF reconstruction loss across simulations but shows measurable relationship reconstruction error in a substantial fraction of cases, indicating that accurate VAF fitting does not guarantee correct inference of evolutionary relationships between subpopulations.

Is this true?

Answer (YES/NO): NO